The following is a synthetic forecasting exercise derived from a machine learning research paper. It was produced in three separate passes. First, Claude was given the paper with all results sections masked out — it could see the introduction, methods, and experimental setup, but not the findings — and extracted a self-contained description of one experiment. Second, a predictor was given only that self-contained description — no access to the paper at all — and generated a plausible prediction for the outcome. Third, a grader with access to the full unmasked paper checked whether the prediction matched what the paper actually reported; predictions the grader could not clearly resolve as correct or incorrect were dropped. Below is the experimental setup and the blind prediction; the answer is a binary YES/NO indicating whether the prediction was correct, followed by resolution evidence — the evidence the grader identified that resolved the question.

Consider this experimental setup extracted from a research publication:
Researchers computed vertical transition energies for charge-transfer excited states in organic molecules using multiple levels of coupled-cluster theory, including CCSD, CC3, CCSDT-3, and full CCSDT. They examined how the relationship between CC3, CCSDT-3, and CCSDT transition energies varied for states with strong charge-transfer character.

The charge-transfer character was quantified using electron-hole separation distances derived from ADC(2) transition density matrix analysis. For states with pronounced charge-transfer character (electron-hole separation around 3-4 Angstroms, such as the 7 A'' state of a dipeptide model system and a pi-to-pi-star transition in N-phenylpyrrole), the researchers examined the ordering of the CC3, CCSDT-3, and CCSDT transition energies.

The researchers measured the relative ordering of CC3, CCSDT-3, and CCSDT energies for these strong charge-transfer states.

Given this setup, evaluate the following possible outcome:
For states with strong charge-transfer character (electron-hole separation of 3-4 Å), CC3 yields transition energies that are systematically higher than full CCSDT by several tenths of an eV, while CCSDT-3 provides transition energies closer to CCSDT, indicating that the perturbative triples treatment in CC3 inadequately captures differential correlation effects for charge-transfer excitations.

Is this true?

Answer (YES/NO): NO